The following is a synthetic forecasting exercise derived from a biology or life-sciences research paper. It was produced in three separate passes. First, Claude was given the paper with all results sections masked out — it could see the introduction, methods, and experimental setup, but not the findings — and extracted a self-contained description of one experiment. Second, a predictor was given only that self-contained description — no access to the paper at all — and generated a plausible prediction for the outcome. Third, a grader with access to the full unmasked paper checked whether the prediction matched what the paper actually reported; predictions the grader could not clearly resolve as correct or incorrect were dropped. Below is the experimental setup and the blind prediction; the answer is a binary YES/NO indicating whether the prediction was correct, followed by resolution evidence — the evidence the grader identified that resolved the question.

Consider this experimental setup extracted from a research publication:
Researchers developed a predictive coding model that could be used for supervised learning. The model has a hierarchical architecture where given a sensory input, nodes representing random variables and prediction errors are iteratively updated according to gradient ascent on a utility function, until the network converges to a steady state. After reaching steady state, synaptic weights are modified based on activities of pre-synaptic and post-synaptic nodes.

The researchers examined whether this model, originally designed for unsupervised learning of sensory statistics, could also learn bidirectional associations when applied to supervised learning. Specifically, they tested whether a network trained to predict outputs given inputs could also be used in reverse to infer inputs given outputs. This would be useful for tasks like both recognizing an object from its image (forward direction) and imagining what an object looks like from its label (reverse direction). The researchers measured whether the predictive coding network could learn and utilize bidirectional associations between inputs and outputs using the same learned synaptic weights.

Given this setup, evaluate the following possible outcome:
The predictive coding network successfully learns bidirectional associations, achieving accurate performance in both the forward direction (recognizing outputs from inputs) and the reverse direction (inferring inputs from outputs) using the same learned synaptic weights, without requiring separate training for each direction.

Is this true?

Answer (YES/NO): YES